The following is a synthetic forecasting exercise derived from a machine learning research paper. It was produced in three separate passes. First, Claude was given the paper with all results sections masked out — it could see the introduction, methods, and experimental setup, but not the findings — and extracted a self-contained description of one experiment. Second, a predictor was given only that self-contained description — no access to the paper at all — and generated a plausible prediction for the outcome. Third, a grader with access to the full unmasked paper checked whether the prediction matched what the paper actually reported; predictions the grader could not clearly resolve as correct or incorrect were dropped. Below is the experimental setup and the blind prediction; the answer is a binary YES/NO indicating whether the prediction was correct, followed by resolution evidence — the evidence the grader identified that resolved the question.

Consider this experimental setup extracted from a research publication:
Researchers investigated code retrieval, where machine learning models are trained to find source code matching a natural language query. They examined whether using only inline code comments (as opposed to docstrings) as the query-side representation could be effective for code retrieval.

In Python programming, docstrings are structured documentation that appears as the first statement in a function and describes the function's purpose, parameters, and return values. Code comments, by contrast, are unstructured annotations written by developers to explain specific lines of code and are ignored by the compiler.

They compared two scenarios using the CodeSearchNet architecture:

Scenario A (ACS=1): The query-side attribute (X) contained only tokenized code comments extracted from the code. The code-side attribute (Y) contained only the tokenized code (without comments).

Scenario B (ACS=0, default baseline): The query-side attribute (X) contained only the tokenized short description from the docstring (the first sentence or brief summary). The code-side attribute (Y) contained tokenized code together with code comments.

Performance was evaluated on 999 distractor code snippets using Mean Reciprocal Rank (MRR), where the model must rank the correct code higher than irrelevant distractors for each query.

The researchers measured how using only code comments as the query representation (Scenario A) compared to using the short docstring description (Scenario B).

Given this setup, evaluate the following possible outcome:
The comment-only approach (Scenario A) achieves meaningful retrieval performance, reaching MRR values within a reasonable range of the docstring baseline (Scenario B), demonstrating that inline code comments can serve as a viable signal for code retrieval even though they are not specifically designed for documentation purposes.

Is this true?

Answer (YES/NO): YES